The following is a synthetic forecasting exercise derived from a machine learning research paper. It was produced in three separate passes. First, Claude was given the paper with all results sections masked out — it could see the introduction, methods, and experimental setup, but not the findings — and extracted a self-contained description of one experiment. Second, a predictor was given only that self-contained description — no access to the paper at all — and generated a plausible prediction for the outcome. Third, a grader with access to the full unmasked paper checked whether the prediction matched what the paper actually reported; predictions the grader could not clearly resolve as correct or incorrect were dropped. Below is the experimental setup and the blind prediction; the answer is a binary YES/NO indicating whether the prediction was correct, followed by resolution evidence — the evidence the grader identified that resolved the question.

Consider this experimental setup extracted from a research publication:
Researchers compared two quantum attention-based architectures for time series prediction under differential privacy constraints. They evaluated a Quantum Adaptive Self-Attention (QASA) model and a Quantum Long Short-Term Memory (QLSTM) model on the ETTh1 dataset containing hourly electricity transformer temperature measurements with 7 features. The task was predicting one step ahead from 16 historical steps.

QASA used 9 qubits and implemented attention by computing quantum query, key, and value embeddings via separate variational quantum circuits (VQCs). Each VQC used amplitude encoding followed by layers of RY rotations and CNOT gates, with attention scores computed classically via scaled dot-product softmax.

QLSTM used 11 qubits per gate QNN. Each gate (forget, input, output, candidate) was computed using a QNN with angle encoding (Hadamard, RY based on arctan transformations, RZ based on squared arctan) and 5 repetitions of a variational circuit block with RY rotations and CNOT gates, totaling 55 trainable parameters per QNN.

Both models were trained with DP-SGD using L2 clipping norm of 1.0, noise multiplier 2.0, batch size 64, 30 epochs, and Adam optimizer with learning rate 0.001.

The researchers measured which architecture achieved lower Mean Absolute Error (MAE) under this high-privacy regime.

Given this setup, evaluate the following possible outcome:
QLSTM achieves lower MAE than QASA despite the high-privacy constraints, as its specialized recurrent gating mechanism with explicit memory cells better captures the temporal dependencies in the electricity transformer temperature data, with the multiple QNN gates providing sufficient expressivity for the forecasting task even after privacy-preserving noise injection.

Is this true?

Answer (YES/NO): NO